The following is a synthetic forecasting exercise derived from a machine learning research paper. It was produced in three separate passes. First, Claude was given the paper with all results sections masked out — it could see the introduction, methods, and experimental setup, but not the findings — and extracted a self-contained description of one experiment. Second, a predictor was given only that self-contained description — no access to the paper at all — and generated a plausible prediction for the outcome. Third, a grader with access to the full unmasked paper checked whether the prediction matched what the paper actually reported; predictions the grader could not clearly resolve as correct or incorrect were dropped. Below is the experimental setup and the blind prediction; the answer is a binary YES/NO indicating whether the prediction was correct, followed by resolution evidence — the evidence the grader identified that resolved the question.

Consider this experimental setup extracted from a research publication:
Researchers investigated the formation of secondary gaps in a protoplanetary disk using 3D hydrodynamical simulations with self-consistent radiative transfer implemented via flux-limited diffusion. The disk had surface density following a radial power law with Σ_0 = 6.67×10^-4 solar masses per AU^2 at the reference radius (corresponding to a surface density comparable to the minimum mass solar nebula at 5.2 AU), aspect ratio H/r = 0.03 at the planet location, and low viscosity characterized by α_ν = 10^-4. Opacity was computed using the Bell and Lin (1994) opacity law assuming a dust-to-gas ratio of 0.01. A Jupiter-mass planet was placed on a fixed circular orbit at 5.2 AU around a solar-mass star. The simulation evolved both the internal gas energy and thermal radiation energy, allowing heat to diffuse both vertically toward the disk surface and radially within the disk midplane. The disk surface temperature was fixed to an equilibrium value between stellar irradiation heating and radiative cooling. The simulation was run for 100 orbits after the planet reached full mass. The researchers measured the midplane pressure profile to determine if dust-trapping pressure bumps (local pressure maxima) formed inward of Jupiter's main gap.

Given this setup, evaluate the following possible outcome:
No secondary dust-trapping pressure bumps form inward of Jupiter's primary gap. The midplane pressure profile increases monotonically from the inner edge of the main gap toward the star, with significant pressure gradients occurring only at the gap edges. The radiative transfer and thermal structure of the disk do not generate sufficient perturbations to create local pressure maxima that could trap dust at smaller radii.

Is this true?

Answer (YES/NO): NO